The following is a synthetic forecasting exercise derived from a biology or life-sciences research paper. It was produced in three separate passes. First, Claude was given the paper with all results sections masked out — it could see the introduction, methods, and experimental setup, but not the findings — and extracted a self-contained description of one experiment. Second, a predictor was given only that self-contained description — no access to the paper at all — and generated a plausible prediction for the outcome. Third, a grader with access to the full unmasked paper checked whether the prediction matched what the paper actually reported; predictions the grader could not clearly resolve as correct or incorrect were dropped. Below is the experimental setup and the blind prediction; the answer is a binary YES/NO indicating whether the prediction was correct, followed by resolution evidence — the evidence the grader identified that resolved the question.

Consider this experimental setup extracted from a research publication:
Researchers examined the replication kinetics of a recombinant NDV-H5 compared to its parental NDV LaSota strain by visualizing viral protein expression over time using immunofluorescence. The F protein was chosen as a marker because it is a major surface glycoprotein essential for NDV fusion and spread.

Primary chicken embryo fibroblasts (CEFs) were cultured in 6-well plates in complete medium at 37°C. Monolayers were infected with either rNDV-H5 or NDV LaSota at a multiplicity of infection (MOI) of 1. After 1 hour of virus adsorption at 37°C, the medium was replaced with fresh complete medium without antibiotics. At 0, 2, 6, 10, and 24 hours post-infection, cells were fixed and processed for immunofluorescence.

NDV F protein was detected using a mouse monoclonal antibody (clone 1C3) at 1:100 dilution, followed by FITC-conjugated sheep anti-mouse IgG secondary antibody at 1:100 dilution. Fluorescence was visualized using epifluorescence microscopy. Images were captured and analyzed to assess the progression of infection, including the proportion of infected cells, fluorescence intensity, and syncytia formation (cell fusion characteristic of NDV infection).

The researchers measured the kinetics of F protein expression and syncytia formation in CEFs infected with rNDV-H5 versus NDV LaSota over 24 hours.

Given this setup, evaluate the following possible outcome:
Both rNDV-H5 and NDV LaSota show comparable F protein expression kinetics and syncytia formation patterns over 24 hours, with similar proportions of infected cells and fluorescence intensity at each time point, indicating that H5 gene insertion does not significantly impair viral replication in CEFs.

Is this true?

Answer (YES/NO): NO